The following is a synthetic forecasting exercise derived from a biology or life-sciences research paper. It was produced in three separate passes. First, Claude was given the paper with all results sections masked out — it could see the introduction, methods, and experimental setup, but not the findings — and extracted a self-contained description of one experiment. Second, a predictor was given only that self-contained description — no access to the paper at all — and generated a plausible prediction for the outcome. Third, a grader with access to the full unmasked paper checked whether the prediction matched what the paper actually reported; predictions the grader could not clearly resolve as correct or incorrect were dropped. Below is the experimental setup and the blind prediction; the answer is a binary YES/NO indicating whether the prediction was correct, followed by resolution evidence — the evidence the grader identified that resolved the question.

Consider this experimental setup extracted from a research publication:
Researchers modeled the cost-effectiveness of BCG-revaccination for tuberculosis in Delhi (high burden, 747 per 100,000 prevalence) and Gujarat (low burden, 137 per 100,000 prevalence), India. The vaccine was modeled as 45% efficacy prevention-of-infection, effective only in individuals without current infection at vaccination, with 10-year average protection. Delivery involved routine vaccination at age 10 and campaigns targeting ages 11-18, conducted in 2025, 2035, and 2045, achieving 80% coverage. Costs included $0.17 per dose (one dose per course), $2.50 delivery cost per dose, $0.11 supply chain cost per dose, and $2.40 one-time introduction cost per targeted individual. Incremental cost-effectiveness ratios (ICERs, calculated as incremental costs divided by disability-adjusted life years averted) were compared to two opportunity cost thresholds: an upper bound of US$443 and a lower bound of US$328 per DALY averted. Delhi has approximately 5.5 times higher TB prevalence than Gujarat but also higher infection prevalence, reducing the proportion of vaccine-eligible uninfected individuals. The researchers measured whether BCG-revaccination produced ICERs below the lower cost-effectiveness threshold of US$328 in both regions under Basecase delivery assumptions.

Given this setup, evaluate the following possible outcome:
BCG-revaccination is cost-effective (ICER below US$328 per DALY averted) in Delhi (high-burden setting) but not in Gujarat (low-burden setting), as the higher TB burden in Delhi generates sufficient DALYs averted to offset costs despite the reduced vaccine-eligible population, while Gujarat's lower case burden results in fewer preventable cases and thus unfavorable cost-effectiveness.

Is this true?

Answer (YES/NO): YES